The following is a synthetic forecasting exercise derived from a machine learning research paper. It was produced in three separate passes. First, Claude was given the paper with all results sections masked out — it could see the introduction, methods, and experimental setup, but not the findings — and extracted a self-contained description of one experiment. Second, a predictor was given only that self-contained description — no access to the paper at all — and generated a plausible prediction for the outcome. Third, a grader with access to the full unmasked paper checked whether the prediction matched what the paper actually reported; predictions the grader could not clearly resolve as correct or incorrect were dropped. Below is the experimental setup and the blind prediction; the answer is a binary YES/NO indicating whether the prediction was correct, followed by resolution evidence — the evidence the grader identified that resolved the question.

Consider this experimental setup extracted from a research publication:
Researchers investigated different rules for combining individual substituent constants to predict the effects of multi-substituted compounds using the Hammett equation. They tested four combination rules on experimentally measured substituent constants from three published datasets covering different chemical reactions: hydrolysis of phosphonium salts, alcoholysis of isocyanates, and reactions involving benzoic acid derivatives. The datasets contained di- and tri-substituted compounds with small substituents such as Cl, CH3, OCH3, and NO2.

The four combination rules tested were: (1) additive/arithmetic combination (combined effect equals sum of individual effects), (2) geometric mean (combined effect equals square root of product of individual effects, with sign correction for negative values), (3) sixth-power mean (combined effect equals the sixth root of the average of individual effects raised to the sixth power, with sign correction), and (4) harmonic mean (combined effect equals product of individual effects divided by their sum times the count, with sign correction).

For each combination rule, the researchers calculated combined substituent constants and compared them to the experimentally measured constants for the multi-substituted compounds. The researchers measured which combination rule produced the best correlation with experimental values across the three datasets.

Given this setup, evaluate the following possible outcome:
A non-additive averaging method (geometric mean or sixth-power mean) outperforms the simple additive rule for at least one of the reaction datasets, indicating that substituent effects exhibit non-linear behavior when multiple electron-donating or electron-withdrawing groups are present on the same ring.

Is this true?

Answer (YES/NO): NO